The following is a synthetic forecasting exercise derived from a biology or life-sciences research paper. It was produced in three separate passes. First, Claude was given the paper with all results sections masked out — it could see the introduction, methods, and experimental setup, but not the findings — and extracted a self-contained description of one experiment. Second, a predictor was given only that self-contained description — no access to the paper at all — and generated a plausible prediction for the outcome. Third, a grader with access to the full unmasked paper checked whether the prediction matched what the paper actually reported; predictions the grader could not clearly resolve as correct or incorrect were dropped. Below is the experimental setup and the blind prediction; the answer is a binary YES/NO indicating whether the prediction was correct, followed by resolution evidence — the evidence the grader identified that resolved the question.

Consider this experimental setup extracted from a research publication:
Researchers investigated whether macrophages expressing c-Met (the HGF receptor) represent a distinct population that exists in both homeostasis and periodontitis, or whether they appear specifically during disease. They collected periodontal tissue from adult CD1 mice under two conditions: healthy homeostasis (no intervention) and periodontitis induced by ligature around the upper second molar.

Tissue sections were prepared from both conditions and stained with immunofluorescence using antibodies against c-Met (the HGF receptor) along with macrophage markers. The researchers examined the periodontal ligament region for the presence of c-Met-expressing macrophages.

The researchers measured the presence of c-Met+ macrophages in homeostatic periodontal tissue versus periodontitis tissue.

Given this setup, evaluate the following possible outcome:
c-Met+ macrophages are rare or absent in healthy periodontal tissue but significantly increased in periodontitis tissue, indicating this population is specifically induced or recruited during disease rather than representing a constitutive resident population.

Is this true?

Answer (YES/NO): YES